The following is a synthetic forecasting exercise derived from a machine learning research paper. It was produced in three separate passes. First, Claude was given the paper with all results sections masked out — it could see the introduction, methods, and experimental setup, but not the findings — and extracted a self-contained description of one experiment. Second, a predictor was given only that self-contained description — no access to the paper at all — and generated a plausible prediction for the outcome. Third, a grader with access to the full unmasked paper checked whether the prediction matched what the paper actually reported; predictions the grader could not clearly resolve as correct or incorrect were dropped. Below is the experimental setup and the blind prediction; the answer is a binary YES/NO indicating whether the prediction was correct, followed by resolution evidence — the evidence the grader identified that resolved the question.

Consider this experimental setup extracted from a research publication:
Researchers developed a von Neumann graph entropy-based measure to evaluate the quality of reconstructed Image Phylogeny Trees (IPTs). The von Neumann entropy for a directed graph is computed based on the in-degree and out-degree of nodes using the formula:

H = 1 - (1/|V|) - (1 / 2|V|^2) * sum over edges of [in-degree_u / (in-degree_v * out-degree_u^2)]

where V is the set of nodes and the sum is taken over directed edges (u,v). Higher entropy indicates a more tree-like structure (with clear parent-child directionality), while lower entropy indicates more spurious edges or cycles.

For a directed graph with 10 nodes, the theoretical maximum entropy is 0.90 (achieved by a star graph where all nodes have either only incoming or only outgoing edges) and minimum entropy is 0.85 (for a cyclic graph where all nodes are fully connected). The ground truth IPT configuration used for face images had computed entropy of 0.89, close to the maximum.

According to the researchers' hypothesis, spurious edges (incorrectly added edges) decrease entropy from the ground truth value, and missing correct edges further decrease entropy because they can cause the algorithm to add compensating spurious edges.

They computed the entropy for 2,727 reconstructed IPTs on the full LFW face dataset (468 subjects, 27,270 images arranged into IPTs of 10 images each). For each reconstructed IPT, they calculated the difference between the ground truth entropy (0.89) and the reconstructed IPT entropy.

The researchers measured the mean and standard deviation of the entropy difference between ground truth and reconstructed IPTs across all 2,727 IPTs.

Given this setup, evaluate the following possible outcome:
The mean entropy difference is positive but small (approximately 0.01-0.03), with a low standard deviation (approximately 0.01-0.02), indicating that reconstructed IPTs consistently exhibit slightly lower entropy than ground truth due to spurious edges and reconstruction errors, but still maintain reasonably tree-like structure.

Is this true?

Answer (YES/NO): NO